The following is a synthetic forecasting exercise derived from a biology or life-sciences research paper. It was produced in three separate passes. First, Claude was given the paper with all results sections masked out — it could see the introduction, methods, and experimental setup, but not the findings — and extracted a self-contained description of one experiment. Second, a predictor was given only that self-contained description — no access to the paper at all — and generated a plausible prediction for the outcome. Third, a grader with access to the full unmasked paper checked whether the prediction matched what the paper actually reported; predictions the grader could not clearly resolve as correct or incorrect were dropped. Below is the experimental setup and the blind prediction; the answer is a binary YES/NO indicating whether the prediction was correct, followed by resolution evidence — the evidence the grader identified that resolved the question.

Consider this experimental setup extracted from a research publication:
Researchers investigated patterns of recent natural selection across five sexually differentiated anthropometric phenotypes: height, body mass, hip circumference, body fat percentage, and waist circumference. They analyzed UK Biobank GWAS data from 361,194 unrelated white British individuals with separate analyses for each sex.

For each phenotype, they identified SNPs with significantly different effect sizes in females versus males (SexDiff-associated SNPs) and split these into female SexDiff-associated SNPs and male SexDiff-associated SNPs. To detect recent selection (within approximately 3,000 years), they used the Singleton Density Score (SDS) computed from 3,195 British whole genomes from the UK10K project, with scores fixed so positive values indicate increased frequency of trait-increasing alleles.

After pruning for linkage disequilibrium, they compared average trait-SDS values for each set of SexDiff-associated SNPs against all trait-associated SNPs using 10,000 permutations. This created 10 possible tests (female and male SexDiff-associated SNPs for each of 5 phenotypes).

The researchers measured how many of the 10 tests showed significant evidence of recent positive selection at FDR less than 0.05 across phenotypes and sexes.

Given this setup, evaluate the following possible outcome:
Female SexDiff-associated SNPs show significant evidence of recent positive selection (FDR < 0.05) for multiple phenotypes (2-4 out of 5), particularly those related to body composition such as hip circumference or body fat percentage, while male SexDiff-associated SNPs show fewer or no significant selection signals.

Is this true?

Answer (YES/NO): NO